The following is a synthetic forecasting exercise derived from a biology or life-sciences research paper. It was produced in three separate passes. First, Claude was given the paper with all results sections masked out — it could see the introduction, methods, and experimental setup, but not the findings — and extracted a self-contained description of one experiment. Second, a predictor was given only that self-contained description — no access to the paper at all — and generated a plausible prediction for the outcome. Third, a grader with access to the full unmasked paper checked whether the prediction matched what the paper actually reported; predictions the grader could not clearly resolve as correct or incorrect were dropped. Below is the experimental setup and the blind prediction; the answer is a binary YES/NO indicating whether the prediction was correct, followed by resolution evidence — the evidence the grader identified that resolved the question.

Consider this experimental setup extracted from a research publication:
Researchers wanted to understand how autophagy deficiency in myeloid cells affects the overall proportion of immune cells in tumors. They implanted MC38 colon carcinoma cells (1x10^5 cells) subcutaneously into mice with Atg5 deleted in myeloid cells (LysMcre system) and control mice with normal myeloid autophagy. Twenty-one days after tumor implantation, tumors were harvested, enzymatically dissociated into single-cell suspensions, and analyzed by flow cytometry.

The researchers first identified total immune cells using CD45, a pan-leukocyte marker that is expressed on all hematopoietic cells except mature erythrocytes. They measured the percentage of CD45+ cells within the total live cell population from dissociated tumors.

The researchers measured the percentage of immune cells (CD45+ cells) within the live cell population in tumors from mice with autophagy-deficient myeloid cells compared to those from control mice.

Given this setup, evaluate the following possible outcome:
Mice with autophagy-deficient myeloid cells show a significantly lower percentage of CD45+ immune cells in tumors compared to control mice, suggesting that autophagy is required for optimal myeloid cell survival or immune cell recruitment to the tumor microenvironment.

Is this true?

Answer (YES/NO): NO